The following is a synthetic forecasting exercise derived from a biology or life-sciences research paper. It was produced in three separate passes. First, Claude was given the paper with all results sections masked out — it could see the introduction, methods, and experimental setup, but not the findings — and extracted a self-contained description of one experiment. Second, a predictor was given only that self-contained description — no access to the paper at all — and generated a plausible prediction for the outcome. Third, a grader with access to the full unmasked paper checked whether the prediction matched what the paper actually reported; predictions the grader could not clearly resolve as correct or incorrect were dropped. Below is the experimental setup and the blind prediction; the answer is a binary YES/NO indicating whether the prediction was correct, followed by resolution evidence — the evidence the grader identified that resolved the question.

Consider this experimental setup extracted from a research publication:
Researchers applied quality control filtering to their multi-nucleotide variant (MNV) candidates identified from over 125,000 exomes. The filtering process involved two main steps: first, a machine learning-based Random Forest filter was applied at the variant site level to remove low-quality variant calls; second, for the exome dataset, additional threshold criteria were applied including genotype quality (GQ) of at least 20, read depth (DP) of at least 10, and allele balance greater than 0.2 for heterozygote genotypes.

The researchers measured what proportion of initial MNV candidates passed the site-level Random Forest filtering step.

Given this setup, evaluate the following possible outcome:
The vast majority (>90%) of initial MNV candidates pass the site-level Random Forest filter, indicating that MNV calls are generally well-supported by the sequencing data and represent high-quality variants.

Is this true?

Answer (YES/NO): NO